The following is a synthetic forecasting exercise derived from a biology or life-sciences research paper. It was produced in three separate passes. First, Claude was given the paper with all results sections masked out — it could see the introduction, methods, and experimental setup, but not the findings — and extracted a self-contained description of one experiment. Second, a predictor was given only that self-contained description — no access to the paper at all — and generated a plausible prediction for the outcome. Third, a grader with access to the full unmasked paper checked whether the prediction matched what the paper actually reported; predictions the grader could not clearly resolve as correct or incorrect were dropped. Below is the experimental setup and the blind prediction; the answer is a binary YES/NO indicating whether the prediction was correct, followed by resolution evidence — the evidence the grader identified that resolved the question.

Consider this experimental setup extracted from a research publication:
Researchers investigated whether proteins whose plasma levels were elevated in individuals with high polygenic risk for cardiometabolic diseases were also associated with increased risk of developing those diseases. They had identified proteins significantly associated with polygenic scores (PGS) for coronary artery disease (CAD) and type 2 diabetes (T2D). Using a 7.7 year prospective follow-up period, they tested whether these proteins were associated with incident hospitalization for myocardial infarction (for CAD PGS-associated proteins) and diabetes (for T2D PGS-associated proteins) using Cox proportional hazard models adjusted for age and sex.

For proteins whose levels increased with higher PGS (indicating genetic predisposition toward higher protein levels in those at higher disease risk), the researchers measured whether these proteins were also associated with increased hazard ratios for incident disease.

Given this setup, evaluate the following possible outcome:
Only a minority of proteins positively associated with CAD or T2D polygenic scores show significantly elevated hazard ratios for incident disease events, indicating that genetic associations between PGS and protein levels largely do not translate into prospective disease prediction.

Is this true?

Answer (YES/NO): NO